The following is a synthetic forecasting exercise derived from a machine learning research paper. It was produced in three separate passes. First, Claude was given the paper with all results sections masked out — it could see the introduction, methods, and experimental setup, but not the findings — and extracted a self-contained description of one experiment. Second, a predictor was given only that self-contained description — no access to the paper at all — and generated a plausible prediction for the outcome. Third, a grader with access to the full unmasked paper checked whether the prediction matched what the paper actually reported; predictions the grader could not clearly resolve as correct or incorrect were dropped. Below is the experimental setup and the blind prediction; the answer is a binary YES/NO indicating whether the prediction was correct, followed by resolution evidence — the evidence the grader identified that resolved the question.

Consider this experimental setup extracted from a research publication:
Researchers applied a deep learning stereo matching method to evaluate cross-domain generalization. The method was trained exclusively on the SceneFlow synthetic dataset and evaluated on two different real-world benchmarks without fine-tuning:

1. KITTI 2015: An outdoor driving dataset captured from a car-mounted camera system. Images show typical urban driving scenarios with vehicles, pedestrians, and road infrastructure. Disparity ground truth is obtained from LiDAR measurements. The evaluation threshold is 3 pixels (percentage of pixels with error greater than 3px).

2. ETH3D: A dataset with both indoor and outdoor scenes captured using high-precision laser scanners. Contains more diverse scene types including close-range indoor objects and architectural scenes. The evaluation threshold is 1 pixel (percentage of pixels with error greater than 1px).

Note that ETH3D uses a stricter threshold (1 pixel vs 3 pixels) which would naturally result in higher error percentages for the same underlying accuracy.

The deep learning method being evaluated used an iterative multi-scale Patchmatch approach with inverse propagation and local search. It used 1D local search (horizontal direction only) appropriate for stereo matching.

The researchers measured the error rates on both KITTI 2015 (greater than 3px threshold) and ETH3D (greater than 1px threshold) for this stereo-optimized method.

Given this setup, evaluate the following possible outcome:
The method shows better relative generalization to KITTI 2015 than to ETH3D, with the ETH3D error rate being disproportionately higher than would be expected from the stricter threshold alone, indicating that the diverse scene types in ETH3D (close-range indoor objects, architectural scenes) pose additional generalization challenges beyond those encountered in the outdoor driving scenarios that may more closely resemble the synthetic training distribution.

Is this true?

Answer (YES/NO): NO